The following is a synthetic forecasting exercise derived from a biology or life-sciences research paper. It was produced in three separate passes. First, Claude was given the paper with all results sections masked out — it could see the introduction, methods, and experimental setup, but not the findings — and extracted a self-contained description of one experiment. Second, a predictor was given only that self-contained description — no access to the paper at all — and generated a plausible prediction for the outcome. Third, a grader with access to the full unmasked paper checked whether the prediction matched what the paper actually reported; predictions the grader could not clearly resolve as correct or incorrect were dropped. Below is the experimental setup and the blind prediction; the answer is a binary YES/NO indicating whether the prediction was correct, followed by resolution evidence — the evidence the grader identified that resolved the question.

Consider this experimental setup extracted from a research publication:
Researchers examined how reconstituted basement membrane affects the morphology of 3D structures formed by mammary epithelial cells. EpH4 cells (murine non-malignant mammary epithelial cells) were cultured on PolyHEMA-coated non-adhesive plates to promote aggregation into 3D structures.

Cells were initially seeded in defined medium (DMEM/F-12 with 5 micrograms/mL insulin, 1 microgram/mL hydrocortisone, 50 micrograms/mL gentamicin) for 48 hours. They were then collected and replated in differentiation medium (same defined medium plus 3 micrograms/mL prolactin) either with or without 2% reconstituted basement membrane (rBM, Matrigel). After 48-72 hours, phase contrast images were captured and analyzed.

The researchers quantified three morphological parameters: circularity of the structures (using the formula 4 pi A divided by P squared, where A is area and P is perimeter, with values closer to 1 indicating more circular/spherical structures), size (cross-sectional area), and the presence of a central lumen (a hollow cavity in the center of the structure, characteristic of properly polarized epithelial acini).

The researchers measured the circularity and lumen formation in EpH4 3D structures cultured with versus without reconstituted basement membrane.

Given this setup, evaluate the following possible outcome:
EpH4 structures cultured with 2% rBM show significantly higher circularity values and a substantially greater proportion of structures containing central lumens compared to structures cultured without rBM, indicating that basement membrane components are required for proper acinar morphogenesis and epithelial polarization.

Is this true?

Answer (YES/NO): YES